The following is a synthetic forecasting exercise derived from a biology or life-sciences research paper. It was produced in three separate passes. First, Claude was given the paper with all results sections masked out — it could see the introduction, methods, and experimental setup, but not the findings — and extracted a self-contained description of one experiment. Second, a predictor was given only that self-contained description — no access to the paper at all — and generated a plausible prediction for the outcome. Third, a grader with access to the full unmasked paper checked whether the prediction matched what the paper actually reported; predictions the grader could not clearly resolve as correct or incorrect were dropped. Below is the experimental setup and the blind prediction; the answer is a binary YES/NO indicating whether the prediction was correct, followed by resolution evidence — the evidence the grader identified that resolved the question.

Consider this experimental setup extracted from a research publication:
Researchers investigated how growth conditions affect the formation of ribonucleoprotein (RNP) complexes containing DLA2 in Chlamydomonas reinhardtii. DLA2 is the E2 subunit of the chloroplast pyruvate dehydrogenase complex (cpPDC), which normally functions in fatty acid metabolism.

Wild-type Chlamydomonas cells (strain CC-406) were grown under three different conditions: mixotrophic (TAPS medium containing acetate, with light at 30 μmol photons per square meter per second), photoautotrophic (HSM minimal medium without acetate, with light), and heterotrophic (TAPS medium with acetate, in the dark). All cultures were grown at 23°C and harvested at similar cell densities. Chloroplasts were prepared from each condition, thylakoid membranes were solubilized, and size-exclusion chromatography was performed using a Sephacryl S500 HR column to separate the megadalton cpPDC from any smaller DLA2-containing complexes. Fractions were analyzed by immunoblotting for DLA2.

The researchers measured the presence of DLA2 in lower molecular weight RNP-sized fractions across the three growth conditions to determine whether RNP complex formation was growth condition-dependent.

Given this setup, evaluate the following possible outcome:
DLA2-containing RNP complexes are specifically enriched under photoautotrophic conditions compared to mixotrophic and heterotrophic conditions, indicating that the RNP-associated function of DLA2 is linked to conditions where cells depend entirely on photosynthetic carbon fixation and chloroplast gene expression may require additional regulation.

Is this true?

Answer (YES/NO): NO